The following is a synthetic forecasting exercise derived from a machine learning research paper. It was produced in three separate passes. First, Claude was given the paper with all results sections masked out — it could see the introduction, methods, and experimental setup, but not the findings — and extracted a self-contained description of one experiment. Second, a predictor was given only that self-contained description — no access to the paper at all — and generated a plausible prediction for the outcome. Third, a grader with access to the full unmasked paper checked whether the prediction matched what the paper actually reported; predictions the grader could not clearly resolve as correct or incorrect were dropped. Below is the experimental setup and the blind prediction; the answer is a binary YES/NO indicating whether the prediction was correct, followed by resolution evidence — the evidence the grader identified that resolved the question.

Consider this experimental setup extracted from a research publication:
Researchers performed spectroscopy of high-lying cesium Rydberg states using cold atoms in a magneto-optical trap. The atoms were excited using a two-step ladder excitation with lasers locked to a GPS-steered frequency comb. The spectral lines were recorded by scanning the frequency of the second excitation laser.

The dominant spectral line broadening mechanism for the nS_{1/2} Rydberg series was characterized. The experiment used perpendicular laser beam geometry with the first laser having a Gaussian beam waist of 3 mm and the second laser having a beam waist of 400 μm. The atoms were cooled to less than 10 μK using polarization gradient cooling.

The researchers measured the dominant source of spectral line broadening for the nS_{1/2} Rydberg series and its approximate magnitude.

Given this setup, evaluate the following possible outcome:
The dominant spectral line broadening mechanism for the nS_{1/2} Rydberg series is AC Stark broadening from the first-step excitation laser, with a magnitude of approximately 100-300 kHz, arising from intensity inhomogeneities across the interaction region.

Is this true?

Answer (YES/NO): NO